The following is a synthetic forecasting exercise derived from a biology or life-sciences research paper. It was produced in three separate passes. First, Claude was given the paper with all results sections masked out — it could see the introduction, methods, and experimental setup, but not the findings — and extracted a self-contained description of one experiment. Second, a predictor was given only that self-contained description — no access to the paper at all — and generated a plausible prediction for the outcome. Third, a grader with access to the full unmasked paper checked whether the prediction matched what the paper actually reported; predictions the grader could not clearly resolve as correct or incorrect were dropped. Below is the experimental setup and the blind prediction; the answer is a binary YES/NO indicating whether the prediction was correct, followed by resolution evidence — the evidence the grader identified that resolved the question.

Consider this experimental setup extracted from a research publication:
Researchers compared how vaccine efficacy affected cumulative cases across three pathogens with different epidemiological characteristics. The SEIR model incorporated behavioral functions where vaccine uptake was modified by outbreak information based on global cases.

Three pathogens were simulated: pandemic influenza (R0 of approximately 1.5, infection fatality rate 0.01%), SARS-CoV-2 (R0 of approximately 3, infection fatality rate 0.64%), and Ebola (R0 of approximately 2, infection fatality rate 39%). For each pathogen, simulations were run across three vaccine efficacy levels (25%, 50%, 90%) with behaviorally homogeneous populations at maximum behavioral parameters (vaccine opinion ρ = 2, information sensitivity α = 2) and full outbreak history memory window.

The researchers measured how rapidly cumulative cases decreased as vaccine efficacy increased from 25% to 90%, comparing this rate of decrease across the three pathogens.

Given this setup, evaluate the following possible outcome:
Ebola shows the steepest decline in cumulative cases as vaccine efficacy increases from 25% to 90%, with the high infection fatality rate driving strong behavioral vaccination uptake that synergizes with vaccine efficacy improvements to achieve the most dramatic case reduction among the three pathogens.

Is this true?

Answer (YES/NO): NO